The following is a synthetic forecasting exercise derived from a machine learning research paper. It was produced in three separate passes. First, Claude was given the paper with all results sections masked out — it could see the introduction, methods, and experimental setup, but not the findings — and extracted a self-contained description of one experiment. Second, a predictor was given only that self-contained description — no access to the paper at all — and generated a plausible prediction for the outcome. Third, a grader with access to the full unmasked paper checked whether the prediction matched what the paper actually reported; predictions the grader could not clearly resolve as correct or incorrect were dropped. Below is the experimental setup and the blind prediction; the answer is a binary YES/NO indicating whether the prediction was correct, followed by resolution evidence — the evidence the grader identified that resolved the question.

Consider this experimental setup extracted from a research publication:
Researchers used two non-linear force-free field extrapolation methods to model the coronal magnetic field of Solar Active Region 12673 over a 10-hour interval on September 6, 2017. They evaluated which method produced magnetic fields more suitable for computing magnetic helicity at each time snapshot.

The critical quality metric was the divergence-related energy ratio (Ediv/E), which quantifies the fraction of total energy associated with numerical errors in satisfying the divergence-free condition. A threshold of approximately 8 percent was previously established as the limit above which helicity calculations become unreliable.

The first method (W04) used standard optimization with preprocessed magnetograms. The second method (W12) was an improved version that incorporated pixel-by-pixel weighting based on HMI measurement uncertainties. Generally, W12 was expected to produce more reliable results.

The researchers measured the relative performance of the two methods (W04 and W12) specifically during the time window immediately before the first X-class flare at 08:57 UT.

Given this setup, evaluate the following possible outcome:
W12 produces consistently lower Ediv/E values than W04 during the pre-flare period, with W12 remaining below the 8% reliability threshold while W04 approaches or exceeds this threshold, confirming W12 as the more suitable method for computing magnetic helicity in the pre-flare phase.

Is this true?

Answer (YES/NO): NO